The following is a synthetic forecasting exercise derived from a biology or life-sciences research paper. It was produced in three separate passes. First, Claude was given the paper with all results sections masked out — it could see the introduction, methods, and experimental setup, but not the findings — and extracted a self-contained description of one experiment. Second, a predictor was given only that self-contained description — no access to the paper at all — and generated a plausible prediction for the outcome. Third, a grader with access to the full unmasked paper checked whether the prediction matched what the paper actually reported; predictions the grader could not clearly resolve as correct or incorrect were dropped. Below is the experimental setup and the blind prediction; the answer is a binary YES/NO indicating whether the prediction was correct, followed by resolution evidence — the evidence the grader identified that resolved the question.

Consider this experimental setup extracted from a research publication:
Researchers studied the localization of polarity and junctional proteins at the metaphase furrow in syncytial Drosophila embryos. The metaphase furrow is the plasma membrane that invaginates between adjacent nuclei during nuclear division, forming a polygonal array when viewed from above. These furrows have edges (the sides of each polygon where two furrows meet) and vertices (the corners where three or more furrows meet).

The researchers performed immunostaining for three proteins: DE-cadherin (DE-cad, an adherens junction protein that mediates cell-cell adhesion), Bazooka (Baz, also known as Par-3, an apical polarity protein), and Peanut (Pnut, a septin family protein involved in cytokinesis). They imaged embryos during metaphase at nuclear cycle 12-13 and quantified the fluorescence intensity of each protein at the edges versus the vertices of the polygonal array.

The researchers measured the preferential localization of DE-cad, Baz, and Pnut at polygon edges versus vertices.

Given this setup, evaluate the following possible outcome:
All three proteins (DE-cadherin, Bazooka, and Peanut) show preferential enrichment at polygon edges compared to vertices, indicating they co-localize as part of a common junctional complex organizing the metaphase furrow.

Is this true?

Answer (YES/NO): NO